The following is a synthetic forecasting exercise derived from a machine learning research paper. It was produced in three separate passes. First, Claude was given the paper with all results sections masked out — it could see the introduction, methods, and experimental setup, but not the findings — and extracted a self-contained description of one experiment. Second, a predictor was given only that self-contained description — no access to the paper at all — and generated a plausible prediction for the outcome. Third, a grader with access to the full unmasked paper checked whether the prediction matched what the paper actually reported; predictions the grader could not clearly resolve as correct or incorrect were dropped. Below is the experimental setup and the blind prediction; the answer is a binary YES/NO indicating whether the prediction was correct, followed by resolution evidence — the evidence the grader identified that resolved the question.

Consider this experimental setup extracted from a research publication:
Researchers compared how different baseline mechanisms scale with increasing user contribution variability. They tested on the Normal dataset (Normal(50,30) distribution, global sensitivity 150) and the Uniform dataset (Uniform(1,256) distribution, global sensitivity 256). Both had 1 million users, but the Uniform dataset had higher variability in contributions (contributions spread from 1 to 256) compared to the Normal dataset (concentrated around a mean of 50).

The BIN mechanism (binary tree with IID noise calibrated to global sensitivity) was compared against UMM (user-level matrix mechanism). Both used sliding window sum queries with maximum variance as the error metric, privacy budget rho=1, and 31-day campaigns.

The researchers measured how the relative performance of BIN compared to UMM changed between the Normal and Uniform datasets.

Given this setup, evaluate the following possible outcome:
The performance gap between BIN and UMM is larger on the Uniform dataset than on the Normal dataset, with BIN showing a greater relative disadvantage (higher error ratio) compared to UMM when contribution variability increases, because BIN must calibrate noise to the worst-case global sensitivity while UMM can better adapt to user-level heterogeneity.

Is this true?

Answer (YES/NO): YES